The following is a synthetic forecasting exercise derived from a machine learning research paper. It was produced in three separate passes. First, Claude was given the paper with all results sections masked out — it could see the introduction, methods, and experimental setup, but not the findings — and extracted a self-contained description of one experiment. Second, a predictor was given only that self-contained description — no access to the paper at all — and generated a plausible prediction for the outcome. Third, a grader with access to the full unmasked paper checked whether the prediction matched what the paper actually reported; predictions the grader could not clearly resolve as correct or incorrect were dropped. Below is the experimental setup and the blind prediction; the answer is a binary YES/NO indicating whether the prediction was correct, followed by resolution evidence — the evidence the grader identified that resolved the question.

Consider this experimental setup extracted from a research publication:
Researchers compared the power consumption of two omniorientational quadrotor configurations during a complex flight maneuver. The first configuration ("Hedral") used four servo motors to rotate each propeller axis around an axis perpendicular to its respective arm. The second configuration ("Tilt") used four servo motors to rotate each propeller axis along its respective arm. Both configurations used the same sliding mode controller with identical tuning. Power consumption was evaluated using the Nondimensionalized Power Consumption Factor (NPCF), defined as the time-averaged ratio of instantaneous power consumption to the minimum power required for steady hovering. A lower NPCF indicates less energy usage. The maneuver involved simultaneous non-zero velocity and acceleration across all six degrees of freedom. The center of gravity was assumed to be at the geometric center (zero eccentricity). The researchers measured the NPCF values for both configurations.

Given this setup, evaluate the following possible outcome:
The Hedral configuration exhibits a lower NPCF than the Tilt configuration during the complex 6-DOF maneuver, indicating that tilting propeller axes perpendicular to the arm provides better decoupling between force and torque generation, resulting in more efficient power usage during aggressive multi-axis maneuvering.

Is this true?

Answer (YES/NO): NO